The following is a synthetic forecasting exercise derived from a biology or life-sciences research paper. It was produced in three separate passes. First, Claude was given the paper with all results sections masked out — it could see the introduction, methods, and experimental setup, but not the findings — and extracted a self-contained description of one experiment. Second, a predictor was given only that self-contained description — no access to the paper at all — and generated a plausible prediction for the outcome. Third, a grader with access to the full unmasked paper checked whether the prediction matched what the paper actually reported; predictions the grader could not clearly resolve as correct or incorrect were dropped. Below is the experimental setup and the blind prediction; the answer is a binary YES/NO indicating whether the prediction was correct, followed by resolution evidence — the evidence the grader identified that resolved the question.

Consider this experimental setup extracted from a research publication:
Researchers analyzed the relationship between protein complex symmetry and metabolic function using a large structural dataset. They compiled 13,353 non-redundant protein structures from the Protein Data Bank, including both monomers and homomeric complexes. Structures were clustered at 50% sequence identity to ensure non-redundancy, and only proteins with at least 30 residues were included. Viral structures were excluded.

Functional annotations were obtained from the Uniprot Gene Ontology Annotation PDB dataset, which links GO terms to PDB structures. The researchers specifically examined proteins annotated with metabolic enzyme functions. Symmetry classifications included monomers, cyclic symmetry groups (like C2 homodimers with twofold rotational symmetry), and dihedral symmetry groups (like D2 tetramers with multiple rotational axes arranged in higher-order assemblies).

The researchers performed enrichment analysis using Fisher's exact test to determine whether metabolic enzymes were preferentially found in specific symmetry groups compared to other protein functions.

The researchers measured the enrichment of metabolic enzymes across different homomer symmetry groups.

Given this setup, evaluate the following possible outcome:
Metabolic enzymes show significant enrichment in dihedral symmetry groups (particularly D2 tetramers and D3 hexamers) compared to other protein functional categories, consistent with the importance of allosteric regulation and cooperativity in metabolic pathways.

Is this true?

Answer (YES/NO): YES